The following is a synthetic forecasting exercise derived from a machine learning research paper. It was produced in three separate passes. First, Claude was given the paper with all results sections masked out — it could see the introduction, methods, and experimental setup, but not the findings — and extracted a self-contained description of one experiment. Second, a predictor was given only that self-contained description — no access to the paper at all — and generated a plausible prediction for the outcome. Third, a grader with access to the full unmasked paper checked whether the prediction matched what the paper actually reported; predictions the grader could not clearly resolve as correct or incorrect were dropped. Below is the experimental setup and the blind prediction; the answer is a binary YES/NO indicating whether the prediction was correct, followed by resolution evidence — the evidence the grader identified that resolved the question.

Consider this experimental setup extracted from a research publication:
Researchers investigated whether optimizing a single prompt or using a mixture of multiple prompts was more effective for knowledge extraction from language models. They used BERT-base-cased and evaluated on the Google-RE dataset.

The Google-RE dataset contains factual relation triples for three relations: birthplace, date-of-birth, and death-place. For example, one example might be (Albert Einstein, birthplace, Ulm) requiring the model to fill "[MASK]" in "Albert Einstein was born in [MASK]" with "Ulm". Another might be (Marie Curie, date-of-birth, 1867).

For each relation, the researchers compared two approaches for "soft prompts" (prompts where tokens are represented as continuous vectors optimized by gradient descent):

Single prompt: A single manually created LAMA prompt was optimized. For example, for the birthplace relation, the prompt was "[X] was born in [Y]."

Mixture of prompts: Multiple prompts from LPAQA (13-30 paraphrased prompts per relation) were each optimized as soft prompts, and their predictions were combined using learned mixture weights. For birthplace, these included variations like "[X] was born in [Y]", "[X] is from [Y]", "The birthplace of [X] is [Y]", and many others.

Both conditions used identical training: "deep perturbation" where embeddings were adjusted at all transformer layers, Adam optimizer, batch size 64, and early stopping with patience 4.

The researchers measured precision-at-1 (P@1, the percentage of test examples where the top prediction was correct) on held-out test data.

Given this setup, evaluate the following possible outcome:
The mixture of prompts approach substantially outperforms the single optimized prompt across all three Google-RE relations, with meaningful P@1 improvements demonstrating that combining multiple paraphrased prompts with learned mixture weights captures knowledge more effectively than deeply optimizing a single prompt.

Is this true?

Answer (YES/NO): NO